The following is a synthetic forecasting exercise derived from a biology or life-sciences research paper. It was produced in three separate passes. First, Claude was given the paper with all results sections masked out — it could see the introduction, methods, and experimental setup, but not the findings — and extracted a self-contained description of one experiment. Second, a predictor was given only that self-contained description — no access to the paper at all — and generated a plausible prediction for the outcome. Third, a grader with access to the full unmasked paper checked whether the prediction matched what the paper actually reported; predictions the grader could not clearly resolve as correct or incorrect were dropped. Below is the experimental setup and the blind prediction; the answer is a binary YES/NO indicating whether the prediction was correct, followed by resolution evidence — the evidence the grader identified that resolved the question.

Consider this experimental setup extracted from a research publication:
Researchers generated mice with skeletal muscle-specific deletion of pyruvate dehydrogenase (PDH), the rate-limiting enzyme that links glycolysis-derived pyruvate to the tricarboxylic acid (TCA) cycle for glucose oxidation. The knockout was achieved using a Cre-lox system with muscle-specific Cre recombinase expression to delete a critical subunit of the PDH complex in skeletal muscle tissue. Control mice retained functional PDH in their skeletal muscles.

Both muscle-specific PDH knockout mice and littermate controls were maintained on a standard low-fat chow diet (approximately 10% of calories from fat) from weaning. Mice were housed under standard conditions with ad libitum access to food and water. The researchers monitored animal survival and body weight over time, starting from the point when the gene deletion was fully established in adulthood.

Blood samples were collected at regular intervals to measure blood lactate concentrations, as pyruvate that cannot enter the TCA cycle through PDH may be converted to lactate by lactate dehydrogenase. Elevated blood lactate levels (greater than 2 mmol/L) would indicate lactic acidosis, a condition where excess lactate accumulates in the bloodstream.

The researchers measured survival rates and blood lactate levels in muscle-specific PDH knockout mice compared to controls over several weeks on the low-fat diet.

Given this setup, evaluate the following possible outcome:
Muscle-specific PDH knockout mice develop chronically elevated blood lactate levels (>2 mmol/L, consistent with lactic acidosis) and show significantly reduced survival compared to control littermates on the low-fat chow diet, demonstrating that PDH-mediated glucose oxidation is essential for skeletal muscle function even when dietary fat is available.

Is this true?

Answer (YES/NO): YES